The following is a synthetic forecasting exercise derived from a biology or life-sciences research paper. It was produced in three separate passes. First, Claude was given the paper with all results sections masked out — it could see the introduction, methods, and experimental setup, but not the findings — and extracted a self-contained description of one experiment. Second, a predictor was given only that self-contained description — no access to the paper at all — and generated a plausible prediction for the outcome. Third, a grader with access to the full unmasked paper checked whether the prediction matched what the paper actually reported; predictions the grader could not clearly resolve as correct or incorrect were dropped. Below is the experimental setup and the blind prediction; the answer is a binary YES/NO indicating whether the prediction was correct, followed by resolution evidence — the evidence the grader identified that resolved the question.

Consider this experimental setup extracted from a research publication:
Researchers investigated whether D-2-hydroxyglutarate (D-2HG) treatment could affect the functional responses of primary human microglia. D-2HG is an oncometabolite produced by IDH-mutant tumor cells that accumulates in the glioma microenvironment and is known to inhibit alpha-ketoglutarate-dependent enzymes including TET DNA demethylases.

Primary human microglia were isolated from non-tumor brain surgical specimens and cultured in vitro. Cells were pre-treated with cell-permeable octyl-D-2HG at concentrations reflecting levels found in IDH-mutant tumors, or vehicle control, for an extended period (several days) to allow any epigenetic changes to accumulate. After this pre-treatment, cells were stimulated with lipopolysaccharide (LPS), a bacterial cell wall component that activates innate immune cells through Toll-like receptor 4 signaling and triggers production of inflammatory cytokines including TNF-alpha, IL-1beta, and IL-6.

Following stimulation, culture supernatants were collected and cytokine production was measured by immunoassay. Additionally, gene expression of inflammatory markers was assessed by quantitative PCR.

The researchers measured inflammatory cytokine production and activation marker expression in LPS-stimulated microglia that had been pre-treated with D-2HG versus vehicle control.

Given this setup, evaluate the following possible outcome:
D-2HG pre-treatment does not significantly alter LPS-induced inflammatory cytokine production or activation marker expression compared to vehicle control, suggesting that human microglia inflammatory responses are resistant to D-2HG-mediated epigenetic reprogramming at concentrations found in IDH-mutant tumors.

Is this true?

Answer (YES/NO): NO